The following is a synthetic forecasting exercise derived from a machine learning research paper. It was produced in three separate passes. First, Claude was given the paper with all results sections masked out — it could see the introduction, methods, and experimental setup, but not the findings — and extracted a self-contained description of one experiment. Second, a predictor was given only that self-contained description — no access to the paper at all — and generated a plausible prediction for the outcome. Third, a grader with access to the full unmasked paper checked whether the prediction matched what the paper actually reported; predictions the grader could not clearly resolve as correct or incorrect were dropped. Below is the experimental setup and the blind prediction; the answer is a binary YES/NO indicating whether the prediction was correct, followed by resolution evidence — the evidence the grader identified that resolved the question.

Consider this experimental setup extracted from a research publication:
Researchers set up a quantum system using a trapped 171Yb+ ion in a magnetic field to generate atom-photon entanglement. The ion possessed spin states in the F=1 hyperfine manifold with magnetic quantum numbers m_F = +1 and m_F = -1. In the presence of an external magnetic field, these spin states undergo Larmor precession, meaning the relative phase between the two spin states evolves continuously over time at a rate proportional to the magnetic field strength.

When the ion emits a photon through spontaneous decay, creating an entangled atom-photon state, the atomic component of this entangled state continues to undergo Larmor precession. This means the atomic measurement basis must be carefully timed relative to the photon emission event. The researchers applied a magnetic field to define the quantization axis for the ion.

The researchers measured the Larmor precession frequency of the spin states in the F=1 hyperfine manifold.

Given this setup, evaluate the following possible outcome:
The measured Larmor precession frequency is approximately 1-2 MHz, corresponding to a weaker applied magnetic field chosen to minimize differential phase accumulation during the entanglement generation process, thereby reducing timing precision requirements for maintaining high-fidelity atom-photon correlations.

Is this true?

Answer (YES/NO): NO